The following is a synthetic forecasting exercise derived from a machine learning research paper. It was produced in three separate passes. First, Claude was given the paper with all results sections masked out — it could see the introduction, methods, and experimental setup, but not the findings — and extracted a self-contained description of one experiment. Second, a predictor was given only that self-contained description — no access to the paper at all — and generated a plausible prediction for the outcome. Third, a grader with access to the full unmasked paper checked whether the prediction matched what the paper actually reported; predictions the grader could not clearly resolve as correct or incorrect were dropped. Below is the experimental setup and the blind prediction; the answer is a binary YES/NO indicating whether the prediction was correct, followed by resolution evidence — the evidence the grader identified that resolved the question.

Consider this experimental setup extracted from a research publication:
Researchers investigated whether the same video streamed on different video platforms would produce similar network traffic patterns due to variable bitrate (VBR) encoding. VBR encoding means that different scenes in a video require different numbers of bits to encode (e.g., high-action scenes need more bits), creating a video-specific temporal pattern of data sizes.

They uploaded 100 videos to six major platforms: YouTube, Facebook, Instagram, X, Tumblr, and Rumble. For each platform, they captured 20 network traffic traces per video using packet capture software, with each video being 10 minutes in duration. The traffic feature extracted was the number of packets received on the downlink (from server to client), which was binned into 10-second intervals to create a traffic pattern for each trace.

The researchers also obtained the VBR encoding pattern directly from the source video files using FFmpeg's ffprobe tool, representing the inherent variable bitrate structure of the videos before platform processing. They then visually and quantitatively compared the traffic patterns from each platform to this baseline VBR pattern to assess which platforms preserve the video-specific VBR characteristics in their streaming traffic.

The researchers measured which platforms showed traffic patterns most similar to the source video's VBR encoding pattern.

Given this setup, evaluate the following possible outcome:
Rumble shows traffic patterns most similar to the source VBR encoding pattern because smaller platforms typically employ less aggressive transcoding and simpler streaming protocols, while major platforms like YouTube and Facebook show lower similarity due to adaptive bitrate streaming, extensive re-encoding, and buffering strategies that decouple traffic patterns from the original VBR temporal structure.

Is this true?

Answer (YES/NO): NO